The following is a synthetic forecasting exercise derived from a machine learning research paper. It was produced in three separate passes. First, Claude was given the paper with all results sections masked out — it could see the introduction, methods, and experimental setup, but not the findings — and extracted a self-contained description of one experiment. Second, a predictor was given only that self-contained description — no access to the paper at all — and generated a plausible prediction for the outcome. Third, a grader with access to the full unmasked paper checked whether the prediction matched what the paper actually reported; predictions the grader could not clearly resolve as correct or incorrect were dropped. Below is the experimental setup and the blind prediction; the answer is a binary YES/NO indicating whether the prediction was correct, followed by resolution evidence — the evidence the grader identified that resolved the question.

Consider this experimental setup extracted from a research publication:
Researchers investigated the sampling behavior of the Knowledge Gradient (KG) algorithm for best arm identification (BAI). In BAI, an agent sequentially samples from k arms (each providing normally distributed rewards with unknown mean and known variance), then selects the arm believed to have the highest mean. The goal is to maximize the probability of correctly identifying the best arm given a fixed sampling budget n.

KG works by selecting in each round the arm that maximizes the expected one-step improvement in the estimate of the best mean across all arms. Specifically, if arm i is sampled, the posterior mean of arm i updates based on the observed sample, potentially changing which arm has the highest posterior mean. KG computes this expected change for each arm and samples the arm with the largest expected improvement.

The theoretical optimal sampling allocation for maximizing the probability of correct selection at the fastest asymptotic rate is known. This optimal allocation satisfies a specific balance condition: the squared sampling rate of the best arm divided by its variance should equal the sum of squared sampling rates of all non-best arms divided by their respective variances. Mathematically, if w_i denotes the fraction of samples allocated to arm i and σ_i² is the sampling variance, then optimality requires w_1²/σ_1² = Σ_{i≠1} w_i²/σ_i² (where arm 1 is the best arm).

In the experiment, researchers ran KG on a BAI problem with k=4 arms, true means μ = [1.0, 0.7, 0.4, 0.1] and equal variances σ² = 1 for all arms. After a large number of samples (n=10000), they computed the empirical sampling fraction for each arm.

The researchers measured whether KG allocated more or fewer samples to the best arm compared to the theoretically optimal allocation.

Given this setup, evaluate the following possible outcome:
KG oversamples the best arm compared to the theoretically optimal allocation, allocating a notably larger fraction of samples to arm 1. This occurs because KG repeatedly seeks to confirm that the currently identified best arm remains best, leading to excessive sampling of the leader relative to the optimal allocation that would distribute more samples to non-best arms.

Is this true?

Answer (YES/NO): NO